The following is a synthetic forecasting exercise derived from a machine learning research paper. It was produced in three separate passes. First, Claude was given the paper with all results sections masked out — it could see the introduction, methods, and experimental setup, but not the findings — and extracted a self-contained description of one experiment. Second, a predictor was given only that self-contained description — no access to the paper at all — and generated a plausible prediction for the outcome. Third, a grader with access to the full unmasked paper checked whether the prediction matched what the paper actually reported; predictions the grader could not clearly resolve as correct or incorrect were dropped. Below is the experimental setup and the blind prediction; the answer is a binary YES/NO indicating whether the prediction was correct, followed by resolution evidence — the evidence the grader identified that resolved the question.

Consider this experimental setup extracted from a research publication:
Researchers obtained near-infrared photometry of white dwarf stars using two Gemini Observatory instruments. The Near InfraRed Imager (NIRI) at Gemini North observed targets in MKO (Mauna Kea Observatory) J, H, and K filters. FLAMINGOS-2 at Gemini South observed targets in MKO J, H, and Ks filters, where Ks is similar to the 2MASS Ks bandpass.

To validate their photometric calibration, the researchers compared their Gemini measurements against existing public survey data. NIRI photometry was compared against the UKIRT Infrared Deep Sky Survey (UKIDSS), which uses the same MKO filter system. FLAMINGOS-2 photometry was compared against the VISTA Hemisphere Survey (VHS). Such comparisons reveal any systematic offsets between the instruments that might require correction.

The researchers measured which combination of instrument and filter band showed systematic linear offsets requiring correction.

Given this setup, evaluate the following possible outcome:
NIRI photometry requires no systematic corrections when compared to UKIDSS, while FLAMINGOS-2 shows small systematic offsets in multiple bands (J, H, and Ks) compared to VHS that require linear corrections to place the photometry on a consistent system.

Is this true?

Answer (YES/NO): NO